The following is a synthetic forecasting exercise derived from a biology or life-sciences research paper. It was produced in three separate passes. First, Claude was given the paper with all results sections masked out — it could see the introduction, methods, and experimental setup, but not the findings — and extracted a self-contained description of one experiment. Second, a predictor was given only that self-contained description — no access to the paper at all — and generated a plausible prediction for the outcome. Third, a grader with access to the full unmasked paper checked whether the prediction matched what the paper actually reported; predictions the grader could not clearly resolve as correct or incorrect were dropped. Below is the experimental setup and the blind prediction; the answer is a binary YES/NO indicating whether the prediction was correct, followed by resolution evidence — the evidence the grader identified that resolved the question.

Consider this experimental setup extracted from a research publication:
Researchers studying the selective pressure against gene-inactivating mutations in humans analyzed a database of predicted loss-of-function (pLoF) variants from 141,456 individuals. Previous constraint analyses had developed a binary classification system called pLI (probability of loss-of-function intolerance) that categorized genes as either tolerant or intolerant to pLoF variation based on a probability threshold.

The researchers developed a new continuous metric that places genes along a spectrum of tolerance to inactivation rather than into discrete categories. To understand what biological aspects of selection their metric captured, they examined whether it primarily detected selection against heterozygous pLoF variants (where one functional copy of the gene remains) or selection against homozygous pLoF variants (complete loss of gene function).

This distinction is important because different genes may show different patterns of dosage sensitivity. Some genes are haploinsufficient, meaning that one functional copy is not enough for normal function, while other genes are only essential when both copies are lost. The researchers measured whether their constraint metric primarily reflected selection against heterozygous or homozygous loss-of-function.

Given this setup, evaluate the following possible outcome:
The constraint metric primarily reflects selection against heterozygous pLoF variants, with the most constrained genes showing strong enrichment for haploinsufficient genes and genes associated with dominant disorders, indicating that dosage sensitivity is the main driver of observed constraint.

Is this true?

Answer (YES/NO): YES